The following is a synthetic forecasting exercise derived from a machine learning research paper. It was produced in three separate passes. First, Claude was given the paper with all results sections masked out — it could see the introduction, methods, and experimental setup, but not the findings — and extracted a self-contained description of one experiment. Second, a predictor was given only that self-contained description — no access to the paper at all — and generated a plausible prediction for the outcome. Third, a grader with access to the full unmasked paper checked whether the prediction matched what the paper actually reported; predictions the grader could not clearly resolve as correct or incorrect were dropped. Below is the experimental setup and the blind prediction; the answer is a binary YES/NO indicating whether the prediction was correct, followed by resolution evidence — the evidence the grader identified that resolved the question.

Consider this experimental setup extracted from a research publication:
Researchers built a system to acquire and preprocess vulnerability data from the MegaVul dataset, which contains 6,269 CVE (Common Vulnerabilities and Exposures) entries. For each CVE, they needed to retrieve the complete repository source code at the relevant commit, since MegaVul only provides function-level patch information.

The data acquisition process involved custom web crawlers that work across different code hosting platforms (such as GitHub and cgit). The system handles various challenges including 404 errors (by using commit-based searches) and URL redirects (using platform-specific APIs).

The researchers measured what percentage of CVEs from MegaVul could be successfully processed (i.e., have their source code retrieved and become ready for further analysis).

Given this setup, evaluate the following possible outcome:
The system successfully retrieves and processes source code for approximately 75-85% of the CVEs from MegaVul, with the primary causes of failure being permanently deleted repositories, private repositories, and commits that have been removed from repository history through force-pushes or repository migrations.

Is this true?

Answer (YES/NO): NO